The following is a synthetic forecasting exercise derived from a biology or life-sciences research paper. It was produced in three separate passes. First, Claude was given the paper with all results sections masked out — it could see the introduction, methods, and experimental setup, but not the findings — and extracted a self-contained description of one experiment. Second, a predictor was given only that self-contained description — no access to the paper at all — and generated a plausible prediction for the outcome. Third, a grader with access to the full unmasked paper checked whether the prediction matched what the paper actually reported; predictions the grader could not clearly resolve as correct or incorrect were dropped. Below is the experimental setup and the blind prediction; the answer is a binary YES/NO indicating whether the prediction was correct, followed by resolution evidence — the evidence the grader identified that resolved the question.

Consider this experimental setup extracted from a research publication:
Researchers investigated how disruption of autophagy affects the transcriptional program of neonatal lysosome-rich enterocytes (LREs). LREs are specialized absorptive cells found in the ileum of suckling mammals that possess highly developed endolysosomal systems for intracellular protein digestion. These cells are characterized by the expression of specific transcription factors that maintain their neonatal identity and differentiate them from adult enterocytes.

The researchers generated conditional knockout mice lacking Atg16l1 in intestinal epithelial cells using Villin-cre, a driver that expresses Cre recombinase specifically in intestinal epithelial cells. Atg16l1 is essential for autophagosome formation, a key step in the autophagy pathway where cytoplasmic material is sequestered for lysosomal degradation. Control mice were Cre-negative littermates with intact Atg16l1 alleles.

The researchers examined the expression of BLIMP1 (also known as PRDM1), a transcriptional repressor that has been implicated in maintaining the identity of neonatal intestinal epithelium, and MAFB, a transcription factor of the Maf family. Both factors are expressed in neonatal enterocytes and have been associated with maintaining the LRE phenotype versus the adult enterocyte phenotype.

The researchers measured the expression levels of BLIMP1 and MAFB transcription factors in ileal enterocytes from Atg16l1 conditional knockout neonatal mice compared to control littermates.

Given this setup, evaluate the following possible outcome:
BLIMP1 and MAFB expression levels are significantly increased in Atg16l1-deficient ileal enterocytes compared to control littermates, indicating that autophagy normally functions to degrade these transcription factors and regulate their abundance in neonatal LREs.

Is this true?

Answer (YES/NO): NO